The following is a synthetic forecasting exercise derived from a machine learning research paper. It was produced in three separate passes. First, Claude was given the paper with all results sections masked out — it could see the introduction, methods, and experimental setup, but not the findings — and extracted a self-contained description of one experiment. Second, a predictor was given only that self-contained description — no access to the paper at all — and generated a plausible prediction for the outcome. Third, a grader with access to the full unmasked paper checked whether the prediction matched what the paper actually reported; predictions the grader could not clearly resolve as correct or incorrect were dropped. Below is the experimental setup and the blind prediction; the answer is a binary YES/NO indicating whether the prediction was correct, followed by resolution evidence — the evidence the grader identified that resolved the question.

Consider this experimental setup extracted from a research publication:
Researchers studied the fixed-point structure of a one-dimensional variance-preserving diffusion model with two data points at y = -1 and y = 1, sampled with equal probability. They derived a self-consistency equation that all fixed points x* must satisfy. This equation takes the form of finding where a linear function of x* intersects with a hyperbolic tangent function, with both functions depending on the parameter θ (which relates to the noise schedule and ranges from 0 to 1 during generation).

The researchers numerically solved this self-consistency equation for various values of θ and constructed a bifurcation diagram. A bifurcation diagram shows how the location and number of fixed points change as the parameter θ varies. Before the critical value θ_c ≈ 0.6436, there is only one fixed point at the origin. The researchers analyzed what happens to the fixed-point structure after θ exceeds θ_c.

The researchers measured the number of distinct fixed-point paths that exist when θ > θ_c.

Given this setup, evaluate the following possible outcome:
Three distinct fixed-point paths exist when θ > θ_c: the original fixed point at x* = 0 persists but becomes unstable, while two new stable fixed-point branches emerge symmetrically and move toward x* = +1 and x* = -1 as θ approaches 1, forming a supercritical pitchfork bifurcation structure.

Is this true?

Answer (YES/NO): YES